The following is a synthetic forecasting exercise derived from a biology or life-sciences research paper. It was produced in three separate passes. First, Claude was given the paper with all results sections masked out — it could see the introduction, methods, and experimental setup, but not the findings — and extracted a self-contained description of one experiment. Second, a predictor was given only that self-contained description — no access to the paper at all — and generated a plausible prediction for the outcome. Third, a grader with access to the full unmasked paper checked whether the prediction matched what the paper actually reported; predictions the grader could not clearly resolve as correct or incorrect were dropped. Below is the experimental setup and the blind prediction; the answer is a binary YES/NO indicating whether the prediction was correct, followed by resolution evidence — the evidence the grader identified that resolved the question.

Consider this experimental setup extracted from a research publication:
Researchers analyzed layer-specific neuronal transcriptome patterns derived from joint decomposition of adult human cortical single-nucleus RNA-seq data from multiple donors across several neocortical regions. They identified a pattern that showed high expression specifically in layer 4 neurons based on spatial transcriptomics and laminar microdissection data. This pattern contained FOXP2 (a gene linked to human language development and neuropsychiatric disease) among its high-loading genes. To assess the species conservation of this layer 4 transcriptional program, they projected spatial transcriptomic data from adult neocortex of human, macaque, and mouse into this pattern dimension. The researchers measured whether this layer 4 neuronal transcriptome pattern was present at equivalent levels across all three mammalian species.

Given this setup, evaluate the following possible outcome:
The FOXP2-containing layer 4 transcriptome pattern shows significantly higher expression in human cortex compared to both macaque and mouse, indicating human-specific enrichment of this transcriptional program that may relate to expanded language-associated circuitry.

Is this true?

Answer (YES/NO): NO